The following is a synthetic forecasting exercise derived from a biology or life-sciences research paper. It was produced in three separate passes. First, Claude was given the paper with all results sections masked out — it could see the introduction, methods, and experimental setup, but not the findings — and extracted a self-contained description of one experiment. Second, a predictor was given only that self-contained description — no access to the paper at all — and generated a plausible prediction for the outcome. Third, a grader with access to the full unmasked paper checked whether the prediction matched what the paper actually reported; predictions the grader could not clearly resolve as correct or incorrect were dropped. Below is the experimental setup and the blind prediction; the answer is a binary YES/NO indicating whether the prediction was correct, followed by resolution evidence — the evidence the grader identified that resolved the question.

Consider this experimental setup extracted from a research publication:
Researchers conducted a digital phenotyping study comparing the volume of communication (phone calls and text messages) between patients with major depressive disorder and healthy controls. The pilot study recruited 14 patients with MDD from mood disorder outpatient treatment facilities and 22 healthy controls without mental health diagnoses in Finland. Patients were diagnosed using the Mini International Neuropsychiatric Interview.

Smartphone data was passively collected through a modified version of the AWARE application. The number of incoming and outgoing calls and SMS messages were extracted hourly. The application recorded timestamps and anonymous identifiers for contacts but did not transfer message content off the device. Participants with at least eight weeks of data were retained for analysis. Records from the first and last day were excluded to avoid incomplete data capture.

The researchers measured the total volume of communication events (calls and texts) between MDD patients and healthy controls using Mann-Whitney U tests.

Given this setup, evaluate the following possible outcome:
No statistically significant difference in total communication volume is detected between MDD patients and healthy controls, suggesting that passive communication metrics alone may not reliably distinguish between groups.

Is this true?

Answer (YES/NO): YES